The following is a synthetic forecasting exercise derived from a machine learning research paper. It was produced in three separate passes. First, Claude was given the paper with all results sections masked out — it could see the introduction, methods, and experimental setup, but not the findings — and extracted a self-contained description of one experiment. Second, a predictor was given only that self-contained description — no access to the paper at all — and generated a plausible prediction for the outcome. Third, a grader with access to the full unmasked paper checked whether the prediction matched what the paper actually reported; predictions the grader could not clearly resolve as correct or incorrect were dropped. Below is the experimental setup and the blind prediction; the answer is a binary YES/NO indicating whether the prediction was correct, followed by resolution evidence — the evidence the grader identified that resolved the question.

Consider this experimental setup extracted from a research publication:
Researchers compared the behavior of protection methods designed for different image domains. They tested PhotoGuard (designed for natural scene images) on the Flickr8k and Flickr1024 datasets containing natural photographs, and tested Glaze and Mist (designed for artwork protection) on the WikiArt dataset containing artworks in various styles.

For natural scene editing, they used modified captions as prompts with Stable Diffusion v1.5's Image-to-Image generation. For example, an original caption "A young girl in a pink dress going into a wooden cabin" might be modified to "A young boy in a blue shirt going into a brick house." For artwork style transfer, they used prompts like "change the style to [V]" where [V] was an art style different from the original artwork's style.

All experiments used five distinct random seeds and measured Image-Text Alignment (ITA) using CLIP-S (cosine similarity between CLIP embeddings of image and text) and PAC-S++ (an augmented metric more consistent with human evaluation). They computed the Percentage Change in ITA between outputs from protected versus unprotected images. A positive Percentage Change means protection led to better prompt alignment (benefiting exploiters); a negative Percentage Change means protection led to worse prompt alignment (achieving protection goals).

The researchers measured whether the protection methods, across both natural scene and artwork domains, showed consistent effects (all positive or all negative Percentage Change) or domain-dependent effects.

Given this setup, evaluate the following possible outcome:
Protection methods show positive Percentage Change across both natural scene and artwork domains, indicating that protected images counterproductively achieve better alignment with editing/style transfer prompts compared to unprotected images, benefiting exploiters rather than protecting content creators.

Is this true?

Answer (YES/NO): YES